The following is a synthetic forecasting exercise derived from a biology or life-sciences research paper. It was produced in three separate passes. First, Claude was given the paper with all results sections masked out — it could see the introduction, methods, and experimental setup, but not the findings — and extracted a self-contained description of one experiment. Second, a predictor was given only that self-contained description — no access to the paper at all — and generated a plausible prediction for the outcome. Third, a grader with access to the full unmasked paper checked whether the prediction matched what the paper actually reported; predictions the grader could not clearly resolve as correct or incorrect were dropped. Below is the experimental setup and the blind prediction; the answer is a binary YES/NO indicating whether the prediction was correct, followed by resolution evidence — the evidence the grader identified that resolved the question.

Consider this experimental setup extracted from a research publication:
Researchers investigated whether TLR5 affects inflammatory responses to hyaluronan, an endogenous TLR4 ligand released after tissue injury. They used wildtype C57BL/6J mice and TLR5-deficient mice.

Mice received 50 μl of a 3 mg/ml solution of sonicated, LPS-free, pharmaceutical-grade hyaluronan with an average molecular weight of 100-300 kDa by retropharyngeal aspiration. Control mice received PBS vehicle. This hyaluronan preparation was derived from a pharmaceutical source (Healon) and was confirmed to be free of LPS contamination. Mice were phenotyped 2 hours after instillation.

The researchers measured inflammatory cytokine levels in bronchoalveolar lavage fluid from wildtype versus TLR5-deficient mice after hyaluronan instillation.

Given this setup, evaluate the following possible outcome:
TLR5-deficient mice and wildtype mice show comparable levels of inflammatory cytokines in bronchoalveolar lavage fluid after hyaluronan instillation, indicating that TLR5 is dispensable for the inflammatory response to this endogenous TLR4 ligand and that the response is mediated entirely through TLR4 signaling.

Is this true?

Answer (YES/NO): NO